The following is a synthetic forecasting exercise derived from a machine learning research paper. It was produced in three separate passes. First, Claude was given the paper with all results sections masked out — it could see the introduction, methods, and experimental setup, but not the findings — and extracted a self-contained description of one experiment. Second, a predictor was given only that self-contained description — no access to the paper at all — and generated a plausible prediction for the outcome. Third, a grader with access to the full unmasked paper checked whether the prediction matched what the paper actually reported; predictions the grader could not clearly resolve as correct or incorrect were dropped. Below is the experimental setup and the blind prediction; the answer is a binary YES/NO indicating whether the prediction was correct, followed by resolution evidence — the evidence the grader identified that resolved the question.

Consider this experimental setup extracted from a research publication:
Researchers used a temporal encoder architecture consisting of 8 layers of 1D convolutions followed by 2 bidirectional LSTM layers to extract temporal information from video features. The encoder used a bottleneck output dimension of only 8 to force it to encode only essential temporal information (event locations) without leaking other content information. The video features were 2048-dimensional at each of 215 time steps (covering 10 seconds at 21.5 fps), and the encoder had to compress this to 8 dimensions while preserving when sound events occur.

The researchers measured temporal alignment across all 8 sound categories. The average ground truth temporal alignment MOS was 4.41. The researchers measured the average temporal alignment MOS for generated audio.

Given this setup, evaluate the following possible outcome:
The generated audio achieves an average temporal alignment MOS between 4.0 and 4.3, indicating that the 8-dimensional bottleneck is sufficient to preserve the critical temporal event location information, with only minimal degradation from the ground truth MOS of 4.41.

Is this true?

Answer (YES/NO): YES